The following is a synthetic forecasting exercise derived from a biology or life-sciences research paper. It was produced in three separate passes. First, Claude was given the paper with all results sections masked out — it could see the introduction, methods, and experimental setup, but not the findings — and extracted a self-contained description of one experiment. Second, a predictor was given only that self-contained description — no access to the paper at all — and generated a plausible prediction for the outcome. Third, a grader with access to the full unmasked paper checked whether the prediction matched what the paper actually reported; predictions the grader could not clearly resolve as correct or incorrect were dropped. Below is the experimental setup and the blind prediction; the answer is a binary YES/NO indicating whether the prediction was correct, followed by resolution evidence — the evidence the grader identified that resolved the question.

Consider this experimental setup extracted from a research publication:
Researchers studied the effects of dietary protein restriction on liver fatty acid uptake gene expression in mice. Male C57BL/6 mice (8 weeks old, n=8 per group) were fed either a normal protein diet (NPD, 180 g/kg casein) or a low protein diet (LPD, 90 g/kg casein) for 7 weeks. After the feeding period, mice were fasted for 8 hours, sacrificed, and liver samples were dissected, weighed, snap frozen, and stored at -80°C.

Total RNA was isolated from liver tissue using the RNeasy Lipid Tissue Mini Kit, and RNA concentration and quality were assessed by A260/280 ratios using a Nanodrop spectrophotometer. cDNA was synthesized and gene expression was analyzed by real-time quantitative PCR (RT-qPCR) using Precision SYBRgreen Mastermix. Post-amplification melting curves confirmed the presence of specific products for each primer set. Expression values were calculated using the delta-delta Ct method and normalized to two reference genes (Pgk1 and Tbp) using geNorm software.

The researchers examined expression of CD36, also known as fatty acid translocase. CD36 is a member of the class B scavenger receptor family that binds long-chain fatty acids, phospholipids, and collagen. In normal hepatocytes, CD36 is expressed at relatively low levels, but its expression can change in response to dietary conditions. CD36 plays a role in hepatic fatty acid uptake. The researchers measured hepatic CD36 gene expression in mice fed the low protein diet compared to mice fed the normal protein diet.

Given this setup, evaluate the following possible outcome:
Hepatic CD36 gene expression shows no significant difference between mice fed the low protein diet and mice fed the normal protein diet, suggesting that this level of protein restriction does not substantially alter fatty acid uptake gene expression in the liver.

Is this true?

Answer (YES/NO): NO